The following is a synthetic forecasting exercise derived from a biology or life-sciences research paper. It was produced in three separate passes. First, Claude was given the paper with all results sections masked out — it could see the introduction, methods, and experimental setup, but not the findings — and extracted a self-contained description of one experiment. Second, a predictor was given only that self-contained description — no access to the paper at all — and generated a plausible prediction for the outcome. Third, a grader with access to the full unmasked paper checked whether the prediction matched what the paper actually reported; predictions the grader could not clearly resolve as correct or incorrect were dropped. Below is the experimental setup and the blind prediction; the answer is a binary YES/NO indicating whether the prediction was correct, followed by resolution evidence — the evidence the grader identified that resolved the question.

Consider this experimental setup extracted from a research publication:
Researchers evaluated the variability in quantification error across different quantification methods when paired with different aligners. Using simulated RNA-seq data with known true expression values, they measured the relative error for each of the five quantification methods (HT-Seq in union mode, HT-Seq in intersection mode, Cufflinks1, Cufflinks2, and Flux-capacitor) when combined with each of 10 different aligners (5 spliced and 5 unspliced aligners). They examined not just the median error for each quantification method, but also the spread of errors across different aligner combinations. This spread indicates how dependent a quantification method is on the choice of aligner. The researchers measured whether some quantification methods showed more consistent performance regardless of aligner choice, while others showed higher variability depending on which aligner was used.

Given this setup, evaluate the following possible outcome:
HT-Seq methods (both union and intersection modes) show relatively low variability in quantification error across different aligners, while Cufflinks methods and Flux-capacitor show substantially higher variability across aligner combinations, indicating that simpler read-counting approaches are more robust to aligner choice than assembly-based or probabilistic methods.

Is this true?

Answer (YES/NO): YES